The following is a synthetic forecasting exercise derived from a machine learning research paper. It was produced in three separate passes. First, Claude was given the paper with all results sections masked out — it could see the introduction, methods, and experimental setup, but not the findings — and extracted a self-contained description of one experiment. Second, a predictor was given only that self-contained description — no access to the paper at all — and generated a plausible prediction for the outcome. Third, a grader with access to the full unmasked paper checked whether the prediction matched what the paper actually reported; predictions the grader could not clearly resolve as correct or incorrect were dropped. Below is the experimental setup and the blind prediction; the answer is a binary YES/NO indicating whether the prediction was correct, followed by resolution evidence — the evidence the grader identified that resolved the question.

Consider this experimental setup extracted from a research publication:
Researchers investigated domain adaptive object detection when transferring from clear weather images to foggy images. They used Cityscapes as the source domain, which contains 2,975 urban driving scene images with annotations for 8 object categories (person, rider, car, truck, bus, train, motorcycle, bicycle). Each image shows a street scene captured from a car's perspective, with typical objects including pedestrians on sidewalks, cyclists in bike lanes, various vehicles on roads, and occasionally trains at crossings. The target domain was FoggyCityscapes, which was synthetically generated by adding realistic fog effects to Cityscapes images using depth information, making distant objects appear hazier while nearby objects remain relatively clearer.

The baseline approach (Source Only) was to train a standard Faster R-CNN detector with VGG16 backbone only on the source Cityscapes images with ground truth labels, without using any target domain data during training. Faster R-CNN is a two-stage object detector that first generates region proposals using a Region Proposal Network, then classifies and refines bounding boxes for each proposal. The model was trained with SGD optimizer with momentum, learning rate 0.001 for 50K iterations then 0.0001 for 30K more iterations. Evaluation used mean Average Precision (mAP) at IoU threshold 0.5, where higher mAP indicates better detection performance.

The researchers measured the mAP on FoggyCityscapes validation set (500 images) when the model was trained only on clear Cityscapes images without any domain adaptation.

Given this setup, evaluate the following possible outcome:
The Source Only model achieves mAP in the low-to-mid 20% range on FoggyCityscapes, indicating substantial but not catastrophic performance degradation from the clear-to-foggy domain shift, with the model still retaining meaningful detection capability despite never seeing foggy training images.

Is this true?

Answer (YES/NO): YES